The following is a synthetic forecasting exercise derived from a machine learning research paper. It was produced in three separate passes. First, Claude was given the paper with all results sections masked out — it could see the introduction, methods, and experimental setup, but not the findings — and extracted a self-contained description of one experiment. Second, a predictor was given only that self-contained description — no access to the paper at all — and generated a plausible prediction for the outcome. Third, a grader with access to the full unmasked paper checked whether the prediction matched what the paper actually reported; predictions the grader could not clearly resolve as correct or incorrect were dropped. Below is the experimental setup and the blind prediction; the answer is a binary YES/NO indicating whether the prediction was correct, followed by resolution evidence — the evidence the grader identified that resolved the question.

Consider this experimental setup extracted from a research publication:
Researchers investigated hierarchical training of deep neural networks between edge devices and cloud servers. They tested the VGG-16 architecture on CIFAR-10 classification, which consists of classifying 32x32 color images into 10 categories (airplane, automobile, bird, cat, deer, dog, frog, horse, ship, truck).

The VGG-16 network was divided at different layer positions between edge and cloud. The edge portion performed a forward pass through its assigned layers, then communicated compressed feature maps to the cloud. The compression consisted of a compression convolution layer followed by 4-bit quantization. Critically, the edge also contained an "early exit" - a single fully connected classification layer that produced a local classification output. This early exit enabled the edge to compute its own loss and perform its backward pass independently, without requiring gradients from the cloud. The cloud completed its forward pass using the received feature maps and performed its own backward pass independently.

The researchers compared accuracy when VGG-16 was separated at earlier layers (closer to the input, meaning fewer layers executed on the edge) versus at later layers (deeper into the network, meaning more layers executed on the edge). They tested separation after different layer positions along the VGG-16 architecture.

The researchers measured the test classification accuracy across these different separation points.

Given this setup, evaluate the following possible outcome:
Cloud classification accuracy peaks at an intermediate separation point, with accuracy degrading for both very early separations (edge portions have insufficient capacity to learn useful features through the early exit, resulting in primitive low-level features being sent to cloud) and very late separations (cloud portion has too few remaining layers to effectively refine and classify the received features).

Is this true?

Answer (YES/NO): NO